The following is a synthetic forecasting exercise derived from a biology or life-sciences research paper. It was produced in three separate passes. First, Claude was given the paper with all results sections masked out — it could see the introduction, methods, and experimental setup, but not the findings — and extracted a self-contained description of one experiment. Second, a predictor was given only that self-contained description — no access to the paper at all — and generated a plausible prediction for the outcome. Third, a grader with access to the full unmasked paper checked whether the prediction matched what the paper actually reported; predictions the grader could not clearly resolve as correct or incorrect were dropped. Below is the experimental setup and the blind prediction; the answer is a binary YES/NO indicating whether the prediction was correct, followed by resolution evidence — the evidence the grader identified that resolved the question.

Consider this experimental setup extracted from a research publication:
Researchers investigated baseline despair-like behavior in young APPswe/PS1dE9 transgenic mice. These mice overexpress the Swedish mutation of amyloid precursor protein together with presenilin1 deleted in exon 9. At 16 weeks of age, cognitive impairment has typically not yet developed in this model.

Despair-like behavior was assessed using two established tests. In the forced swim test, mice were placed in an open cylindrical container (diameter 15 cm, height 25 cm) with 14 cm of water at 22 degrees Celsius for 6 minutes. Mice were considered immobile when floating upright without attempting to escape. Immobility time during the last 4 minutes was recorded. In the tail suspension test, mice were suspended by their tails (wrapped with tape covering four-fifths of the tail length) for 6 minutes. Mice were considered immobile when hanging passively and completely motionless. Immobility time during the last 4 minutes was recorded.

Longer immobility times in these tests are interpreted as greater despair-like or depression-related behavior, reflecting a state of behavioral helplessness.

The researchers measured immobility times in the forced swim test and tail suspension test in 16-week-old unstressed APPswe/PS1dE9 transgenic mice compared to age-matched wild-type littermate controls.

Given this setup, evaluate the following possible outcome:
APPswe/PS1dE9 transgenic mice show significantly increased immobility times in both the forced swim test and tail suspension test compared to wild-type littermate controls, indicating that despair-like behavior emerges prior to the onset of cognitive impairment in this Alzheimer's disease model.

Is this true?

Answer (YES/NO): YES